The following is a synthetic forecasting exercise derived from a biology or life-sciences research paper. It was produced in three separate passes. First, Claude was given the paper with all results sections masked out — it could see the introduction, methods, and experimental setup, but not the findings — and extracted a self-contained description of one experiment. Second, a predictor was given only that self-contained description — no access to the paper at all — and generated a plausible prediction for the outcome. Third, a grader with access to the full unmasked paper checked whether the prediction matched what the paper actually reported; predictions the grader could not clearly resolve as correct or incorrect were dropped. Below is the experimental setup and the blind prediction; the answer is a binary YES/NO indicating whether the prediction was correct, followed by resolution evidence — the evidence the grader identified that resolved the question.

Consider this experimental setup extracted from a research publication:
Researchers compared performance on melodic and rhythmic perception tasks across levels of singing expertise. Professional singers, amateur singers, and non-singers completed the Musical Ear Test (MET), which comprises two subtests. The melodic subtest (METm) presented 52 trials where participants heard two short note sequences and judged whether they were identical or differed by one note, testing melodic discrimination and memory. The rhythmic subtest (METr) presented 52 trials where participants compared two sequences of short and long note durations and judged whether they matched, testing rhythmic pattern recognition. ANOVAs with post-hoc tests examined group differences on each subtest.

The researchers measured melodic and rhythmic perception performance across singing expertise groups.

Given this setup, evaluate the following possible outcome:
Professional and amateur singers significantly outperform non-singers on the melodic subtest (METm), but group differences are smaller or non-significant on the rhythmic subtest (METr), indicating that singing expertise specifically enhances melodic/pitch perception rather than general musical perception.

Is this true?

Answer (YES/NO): NO